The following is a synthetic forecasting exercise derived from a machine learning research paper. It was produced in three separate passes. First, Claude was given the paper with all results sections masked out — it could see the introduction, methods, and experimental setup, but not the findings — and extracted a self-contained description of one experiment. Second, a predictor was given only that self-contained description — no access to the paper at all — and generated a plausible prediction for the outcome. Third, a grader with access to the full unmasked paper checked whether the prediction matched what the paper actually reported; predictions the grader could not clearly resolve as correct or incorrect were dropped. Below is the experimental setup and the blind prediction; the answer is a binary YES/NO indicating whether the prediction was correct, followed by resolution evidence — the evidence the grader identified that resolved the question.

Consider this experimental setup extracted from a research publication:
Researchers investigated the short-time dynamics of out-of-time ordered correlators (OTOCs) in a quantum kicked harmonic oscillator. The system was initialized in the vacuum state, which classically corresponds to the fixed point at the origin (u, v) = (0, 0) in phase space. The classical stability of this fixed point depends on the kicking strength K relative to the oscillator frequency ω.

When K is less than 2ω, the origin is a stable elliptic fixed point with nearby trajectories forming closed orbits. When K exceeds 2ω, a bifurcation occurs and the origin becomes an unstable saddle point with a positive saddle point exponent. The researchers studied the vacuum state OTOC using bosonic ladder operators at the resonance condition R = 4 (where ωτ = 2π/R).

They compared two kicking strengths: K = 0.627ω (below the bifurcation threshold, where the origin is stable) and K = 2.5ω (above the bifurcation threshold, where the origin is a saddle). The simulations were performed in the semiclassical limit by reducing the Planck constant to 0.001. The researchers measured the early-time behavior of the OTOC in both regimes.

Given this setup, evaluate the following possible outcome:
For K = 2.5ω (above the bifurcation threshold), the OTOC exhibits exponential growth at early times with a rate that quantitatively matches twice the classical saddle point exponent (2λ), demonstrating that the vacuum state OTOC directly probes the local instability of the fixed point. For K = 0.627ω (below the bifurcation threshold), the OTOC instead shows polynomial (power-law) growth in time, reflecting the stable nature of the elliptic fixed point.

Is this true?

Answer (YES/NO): NO